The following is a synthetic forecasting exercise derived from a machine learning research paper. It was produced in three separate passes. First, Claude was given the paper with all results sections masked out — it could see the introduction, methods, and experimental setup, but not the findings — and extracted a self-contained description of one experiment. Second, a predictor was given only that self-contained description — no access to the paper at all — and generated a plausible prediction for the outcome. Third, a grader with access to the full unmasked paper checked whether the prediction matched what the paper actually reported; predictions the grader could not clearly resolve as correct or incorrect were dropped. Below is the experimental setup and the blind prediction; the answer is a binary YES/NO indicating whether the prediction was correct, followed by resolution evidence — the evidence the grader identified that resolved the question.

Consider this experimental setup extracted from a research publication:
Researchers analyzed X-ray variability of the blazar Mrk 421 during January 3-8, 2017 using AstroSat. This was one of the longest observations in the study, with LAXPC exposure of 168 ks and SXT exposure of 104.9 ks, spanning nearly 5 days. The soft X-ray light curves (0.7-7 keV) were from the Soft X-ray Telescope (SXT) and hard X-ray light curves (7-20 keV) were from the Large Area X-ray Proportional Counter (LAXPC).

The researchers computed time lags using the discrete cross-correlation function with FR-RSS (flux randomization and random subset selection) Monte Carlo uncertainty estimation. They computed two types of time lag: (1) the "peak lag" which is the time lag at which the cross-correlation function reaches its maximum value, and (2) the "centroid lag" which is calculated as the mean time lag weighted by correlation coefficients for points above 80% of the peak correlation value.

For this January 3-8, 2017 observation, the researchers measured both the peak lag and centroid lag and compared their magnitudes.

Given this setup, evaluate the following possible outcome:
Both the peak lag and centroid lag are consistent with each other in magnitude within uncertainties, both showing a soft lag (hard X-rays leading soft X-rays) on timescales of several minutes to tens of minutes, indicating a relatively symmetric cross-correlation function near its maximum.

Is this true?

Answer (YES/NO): NO